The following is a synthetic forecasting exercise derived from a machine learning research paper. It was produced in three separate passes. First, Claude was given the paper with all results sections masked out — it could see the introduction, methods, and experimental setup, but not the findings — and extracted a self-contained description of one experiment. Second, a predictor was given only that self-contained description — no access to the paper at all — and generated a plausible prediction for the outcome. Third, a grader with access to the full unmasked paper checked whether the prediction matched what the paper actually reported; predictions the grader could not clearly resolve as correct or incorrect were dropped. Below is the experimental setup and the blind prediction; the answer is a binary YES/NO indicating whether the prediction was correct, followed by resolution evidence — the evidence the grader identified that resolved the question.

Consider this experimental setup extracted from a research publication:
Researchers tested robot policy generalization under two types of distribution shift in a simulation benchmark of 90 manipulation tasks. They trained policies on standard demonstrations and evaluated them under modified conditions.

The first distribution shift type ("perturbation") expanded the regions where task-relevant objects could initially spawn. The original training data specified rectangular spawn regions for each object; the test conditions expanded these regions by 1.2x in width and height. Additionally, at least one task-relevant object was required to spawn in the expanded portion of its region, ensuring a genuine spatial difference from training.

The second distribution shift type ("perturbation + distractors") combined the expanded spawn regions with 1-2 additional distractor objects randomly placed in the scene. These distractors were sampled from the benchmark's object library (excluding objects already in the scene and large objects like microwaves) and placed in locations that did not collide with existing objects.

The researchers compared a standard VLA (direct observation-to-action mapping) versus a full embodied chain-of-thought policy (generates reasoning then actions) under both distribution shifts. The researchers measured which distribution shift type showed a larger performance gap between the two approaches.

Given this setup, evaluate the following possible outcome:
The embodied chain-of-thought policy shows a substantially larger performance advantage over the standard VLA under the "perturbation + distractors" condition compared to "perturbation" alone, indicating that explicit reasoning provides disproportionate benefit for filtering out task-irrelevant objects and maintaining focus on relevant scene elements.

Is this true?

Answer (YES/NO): NO